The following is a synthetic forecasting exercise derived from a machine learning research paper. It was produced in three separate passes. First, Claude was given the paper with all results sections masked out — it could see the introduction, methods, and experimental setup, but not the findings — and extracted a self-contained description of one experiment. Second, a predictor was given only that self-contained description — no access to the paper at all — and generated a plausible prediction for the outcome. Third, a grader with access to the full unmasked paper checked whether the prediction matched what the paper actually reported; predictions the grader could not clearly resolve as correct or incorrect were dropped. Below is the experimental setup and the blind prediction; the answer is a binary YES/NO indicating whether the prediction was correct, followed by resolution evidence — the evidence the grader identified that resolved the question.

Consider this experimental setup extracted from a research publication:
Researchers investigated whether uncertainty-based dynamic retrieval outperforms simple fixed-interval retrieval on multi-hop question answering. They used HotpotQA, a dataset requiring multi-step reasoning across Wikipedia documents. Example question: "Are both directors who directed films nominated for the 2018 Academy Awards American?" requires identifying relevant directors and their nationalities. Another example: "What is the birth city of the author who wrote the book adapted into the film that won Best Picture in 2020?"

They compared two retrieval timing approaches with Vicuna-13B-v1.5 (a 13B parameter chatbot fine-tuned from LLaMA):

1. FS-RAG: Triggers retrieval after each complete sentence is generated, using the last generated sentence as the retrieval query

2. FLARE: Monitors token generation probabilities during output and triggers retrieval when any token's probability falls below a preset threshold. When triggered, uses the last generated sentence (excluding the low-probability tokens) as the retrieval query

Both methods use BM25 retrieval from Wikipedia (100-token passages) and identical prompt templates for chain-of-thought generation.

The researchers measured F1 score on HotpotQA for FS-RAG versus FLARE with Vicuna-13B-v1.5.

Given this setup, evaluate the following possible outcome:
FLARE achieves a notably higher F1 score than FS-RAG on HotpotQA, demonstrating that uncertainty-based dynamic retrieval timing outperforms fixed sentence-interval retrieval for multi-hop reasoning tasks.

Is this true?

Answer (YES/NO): NO